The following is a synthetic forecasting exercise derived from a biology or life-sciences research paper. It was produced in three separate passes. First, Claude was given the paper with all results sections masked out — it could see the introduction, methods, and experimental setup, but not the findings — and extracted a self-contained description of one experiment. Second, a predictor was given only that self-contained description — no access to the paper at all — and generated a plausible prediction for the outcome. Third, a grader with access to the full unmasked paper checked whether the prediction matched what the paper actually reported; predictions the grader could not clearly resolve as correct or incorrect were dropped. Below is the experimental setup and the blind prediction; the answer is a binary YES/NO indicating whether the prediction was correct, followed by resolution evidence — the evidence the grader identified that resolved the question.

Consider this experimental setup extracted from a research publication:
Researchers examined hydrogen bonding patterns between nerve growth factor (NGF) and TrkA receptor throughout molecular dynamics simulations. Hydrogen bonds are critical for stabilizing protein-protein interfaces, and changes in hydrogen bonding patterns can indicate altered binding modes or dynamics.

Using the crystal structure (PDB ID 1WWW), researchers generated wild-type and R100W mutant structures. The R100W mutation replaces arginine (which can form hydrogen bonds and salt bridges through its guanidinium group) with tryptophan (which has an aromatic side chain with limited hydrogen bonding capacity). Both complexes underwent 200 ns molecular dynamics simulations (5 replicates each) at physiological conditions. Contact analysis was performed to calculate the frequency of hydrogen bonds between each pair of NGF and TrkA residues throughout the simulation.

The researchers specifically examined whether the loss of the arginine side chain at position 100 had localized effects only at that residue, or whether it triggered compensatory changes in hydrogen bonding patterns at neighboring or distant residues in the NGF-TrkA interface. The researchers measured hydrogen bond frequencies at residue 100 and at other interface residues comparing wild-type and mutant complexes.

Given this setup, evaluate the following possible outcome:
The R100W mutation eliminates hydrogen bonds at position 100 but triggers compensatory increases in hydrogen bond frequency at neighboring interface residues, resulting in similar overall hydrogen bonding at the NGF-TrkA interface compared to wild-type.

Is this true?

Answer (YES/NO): NO